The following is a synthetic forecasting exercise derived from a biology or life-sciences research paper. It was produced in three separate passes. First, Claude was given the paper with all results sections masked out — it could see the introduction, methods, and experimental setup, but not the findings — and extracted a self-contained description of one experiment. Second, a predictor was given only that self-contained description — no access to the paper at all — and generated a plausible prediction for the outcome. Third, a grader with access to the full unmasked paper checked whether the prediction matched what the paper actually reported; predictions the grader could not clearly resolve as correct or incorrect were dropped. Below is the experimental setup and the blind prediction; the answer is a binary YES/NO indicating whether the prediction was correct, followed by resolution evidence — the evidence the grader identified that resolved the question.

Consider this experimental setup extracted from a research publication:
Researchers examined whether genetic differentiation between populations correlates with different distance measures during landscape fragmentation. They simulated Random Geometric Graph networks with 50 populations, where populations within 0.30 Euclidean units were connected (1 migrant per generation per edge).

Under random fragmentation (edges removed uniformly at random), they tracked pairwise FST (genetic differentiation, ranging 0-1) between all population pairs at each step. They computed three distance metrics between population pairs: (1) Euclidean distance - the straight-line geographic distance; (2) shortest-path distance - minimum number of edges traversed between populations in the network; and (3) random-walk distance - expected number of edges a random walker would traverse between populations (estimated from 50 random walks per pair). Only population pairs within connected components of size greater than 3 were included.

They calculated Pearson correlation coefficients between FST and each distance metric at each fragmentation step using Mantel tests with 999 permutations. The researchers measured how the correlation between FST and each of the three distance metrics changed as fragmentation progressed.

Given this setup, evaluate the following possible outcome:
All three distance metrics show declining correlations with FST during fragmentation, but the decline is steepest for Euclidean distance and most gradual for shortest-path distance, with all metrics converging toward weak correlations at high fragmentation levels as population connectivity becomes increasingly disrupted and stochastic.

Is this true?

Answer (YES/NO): NO